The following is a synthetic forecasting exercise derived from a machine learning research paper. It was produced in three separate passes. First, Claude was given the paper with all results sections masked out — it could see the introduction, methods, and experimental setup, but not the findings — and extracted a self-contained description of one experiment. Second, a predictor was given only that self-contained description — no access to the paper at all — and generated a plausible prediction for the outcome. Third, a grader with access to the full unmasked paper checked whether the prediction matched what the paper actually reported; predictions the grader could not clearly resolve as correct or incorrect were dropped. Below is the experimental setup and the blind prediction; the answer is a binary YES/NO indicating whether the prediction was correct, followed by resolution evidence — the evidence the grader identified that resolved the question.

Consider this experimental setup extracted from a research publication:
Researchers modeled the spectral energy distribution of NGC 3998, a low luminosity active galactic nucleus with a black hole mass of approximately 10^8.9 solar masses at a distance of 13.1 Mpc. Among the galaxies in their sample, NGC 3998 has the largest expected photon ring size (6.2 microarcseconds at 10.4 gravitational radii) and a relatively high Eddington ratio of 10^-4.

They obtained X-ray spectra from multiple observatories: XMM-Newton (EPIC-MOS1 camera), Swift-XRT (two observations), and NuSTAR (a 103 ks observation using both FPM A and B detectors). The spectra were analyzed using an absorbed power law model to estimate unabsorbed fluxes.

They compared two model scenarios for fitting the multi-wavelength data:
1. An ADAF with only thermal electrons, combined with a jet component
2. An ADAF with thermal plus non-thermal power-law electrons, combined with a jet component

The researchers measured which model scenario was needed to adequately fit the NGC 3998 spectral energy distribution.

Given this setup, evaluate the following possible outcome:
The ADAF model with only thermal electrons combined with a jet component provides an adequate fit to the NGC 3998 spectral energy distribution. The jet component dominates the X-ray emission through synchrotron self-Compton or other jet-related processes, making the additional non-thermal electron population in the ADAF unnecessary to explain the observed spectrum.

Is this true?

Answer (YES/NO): NO